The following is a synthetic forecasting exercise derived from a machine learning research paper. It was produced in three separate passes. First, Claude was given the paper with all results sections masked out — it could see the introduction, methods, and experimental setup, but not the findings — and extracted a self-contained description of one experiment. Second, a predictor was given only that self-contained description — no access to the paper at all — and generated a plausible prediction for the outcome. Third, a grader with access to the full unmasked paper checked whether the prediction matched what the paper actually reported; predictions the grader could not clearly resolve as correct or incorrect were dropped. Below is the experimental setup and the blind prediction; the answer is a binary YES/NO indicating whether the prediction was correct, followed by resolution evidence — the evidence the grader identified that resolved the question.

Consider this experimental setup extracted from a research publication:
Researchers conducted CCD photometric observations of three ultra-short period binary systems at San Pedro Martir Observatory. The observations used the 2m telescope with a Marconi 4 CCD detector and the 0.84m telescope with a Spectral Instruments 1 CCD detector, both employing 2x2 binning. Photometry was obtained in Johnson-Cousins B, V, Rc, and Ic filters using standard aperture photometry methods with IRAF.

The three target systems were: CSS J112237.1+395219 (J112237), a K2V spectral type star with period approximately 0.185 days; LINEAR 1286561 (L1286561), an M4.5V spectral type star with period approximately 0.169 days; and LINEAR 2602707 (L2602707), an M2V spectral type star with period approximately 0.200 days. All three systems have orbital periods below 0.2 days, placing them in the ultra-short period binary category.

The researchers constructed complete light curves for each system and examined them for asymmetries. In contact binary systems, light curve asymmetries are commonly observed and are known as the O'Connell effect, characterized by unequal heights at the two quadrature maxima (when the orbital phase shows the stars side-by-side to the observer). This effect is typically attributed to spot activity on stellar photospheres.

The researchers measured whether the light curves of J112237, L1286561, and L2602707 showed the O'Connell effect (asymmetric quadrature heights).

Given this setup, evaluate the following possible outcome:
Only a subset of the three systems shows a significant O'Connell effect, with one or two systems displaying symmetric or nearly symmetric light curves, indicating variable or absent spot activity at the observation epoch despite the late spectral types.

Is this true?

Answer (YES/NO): YES